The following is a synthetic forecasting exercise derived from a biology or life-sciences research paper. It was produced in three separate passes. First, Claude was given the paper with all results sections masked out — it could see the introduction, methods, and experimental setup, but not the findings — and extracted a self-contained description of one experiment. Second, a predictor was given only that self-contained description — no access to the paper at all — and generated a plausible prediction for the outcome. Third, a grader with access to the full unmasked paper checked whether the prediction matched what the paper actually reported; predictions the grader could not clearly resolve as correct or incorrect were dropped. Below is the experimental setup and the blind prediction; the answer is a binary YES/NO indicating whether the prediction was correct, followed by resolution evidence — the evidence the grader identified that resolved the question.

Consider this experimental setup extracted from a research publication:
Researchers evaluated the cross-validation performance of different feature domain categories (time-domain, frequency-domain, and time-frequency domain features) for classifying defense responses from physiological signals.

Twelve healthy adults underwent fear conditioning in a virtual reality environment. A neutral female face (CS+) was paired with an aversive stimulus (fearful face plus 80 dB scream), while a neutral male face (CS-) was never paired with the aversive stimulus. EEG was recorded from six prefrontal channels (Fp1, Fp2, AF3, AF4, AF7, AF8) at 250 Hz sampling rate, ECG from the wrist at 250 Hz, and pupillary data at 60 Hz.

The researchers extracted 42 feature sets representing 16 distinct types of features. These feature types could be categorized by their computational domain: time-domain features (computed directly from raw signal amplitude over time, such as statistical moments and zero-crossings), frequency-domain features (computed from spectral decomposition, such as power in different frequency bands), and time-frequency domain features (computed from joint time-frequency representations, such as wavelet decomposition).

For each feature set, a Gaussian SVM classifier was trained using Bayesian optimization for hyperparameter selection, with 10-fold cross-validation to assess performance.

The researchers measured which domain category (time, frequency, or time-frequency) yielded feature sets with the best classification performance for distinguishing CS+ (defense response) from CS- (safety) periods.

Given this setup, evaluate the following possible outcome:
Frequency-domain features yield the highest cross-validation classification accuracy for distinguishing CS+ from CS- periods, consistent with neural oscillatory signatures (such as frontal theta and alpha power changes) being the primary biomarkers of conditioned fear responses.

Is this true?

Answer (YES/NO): YES